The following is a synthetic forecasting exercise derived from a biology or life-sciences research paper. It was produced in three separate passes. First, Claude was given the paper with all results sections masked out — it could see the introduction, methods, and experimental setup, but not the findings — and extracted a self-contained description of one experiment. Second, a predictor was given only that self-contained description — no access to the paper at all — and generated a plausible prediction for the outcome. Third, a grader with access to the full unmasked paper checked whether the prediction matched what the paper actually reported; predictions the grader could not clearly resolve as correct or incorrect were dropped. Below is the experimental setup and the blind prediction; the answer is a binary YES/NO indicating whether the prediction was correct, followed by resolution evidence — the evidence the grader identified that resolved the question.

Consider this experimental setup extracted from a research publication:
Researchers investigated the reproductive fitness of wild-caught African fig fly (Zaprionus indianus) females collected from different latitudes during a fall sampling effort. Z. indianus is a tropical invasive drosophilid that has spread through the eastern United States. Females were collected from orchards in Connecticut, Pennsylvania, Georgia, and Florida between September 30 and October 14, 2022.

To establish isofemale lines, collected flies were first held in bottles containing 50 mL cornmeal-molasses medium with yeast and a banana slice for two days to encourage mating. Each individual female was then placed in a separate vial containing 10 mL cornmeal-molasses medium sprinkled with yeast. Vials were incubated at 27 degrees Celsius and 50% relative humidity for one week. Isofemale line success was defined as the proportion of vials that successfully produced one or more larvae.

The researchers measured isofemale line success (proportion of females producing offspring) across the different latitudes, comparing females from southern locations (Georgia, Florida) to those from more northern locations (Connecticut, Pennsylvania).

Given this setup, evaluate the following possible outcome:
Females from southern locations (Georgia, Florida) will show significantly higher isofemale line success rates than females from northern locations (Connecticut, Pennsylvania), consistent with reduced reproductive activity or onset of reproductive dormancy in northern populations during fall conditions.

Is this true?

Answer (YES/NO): NO